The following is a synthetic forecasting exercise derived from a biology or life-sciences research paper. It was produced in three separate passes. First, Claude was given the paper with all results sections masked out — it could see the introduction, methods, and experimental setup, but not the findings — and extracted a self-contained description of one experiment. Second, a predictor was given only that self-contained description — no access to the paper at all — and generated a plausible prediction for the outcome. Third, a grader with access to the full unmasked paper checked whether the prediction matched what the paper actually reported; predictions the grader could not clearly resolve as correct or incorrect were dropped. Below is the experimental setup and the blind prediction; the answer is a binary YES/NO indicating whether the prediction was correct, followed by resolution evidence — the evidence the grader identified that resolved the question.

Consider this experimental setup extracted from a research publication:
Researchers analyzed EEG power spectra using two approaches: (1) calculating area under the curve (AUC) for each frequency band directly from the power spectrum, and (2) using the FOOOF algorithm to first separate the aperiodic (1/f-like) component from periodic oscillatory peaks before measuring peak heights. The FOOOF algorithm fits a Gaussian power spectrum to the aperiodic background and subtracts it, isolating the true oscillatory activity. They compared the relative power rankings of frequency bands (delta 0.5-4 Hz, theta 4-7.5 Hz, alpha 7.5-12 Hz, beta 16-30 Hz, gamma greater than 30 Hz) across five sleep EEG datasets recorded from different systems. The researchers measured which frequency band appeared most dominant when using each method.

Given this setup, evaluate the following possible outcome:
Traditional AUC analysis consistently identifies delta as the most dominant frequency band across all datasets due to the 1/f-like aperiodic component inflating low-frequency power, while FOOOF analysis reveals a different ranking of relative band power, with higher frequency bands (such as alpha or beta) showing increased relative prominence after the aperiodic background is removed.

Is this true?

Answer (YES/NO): YES